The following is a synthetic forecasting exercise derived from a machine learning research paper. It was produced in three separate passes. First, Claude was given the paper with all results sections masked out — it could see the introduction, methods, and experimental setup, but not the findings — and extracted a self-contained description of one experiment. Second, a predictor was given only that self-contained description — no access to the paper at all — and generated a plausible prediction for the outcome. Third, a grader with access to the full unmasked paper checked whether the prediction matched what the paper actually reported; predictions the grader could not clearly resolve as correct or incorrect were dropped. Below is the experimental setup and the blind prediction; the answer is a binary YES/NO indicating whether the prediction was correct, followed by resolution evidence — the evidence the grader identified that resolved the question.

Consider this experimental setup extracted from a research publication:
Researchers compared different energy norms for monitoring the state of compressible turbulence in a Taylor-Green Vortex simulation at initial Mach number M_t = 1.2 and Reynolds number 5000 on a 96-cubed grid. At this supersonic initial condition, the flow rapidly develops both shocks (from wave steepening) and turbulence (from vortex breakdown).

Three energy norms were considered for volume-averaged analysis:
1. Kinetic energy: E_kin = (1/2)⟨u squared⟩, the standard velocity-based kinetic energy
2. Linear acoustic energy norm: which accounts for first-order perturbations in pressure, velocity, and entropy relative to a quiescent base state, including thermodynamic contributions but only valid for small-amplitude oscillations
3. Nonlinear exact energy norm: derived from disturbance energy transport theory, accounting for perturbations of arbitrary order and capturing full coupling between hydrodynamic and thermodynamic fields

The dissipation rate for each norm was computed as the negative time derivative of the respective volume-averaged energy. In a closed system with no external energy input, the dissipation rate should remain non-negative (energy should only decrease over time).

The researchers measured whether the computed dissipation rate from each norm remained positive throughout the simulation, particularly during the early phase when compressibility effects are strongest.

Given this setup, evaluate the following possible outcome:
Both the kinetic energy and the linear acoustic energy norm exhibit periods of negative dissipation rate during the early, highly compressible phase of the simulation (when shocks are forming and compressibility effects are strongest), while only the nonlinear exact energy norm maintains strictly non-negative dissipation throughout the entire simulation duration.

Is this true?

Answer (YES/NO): YES